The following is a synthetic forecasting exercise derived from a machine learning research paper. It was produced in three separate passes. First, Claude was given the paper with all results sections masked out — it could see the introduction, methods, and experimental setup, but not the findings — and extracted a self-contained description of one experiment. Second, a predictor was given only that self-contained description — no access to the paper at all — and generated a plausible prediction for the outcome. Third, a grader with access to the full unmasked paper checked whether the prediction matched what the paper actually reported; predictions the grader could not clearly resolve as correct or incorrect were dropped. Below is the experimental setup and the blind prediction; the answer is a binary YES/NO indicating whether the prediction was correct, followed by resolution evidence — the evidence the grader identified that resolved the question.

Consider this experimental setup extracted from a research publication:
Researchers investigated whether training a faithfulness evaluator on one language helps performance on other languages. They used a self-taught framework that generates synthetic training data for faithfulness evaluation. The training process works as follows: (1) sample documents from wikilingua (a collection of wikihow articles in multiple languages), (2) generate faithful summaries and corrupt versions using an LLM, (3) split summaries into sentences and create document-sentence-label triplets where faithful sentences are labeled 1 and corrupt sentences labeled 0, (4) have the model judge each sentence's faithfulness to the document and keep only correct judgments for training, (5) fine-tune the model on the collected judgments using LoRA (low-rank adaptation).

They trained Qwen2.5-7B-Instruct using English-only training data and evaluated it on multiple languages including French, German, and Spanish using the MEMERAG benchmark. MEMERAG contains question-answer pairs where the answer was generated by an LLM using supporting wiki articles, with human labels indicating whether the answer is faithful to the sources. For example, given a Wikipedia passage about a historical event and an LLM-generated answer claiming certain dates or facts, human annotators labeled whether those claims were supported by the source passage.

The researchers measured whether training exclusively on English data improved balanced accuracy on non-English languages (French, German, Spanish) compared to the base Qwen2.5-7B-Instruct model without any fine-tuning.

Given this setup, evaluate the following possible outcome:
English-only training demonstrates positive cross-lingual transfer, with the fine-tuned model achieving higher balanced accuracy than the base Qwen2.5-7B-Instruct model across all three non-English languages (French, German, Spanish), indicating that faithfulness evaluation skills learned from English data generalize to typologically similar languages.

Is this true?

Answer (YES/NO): YES